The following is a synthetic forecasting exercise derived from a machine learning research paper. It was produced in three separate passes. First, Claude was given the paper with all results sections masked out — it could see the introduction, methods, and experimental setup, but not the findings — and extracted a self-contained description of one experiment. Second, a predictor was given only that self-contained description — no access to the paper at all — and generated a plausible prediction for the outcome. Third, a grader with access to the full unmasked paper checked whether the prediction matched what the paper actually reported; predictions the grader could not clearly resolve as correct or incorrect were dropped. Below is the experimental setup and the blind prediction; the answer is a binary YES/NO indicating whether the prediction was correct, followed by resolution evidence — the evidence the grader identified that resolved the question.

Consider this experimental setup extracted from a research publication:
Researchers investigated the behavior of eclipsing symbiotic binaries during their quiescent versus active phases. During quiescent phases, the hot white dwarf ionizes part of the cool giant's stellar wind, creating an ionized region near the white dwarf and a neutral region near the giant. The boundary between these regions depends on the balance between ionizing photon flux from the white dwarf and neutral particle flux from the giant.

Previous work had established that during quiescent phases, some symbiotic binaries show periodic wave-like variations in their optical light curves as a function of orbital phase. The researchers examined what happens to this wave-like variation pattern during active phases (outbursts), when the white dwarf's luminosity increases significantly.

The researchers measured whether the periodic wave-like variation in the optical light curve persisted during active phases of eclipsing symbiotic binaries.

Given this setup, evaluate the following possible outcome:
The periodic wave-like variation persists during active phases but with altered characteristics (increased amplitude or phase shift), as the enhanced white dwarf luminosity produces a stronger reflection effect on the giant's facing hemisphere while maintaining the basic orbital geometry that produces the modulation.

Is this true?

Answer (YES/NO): NO